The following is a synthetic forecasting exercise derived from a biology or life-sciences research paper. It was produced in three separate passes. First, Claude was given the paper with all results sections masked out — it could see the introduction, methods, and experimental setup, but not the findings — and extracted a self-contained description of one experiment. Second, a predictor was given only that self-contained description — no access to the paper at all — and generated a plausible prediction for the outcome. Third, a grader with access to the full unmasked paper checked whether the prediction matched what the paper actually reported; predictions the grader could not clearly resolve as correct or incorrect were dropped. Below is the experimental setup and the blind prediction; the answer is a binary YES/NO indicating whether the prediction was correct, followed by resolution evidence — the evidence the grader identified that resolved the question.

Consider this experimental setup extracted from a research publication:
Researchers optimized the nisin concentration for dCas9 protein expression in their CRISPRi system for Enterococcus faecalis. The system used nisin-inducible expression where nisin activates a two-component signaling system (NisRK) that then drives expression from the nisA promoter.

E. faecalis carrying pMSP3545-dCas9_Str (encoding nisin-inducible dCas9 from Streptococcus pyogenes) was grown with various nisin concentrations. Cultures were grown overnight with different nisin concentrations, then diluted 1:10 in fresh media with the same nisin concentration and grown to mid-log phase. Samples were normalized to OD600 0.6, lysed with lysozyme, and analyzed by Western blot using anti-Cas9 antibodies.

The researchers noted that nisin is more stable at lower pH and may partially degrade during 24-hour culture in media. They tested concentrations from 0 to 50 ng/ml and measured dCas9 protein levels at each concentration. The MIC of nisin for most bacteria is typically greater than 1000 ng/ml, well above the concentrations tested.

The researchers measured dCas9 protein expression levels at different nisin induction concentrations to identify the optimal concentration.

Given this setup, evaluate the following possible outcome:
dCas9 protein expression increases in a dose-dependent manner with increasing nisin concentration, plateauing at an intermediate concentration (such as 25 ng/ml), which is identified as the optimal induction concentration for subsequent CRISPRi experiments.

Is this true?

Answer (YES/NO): YES